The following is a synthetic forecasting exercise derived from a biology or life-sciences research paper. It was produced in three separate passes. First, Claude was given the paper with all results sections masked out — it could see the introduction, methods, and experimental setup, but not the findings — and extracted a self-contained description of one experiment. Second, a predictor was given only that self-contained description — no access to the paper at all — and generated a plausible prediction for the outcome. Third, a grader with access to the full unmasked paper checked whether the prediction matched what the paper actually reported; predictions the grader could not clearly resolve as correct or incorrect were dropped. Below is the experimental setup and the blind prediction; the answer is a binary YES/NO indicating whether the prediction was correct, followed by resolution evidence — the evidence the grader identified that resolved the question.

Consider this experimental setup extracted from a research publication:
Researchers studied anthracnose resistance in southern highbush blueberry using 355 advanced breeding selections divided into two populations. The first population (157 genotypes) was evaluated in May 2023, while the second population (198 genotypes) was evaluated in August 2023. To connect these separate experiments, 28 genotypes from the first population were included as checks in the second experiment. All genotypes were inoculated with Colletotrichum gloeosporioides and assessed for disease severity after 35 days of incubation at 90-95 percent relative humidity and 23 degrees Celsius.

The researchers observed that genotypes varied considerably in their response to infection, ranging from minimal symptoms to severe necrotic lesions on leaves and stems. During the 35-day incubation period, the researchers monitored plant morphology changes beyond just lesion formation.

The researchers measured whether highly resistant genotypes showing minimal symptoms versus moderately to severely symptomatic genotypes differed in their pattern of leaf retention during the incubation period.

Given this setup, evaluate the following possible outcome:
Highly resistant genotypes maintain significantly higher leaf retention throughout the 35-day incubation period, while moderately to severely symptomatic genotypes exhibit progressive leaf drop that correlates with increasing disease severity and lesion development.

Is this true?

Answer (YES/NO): NO